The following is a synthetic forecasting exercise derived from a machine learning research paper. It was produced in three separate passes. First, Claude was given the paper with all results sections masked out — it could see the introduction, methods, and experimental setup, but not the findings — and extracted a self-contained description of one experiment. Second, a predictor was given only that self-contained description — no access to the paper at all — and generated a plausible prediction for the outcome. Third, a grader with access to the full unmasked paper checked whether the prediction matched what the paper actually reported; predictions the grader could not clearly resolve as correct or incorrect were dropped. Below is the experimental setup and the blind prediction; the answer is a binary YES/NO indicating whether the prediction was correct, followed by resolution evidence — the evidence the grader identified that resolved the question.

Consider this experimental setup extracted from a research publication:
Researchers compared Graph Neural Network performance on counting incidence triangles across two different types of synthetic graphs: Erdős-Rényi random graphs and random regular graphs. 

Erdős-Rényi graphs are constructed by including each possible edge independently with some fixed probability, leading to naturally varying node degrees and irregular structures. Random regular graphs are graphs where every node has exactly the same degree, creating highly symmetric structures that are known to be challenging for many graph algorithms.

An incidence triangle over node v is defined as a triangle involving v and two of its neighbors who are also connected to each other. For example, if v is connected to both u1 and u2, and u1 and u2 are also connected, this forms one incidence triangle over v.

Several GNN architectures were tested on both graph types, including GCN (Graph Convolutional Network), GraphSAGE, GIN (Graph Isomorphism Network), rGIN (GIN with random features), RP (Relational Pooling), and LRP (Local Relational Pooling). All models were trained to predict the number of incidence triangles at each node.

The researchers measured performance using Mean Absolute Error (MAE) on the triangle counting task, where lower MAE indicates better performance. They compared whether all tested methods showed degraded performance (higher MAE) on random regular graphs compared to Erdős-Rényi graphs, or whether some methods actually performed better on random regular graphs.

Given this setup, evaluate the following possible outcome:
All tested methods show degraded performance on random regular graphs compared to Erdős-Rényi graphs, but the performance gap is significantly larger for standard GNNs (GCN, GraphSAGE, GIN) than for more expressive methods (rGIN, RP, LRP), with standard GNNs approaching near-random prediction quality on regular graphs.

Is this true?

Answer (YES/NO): NO